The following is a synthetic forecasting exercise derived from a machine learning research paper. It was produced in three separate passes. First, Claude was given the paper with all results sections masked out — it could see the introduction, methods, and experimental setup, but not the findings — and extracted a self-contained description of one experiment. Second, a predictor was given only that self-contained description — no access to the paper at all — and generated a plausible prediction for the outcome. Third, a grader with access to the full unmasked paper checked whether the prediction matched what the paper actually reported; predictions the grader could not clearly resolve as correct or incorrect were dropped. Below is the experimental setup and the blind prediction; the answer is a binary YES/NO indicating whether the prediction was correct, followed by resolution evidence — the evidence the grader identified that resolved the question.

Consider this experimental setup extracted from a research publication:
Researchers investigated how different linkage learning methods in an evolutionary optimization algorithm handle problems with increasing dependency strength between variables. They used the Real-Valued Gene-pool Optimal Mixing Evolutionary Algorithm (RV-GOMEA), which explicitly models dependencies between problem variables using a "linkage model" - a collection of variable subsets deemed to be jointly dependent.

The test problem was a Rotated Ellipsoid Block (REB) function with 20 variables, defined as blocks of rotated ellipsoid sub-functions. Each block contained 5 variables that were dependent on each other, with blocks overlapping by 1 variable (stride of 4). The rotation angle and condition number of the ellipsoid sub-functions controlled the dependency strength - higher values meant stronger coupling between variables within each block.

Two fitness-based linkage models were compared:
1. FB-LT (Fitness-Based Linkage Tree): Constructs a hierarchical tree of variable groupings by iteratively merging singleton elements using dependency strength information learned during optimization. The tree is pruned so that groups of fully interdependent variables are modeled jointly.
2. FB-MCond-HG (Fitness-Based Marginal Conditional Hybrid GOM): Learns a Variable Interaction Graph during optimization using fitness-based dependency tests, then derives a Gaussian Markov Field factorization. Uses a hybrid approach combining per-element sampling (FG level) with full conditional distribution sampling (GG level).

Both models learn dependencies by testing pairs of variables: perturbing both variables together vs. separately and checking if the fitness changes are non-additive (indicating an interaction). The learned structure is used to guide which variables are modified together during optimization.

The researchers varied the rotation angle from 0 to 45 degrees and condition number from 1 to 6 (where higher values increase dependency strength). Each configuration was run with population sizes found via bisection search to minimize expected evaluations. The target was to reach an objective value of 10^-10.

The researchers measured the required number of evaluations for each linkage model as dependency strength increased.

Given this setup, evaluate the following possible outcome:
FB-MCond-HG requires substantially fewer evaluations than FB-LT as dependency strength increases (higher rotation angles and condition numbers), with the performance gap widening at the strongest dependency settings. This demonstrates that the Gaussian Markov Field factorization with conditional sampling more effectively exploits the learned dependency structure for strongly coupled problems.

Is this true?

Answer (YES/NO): YES